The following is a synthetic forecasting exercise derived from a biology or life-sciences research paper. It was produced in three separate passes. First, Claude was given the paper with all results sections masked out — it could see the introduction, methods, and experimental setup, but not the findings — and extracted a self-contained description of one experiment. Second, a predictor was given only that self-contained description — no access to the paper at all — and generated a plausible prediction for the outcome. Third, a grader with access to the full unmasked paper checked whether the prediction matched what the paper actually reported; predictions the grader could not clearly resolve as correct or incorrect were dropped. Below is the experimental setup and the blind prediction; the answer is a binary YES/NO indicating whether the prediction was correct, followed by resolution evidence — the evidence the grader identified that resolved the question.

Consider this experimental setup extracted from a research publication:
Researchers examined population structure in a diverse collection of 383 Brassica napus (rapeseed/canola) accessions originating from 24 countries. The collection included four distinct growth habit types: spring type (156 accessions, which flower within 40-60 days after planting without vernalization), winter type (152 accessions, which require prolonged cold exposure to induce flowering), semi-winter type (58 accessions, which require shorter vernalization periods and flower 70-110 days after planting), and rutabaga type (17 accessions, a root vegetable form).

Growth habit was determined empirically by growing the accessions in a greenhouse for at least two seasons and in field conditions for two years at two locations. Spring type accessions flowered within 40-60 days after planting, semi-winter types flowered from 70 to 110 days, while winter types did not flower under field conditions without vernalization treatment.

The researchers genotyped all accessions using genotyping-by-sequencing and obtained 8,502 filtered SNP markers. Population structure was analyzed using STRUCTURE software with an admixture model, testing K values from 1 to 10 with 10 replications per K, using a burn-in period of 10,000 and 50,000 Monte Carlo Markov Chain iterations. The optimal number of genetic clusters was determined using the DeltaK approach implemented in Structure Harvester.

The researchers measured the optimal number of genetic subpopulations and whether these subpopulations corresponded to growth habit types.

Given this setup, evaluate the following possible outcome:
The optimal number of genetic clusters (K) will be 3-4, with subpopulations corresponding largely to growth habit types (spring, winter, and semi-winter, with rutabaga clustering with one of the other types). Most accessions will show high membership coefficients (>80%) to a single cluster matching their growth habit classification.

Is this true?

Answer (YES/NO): NO